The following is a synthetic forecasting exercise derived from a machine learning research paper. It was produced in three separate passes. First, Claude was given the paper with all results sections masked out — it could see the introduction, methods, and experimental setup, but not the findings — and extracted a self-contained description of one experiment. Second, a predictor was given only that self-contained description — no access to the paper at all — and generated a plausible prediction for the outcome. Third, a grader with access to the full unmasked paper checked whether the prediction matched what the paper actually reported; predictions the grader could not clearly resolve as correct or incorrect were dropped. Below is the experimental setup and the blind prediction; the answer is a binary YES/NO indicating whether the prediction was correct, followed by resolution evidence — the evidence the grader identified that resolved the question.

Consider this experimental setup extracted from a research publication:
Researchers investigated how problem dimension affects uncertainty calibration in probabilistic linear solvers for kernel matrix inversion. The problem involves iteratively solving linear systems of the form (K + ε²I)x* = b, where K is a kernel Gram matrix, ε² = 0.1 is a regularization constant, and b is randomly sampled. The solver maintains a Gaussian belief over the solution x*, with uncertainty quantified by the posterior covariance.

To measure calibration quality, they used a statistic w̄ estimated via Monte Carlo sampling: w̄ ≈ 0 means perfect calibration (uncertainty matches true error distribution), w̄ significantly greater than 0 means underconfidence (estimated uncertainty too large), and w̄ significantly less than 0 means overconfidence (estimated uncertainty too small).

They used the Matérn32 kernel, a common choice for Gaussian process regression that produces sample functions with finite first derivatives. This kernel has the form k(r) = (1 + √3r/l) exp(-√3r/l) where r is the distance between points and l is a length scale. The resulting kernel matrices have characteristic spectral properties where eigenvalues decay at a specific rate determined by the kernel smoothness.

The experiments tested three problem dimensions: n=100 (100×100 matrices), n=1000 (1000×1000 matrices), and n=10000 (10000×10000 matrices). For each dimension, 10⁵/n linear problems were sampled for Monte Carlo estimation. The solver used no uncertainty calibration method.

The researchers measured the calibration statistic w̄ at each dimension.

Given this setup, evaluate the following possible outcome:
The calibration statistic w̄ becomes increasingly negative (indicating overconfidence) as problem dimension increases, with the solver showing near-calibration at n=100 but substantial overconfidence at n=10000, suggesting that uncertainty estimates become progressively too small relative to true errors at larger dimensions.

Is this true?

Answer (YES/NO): NO